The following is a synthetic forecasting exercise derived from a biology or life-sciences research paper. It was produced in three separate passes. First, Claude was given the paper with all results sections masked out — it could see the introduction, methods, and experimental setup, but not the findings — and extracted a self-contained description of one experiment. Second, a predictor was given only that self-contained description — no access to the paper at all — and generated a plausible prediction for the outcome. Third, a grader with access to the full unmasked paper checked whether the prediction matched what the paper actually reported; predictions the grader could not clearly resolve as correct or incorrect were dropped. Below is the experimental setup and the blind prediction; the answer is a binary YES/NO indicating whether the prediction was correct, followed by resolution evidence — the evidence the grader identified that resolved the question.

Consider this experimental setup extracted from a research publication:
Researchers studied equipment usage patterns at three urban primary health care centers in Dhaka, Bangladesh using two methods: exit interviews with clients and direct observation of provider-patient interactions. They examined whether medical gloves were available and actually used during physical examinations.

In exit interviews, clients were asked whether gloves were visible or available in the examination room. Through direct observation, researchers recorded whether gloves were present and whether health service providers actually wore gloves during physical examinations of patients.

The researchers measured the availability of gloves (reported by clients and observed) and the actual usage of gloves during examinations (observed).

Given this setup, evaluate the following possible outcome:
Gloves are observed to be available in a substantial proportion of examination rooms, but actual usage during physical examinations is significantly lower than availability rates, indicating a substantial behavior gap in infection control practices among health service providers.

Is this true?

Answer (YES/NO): YES